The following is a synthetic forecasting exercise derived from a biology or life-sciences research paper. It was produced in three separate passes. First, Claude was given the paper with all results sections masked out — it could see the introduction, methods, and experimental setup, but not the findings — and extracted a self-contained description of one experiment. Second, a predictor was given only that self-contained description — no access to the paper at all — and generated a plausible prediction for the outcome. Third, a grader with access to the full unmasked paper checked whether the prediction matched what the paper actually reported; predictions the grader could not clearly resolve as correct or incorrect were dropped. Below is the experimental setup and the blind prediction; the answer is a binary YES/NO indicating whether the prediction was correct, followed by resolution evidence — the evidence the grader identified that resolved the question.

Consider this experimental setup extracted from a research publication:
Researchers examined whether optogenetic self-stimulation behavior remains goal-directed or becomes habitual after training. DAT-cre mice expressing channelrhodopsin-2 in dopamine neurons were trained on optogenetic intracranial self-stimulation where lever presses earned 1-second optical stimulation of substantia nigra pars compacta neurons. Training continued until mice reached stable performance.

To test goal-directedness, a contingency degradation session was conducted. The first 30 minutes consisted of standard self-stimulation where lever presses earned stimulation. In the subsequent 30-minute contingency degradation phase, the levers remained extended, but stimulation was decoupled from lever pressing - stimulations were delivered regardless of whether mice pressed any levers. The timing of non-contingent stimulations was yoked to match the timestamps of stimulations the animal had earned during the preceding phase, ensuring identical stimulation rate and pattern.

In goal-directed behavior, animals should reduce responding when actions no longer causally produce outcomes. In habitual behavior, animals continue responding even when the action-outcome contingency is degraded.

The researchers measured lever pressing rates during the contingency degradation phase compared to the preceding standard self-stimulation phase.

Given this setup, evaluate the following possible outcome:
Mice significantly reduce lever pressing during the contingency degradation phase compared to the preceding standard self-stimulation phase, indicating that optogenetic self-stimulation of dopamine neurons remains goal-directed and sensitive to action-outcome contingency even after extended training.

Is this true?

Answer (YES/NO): YES